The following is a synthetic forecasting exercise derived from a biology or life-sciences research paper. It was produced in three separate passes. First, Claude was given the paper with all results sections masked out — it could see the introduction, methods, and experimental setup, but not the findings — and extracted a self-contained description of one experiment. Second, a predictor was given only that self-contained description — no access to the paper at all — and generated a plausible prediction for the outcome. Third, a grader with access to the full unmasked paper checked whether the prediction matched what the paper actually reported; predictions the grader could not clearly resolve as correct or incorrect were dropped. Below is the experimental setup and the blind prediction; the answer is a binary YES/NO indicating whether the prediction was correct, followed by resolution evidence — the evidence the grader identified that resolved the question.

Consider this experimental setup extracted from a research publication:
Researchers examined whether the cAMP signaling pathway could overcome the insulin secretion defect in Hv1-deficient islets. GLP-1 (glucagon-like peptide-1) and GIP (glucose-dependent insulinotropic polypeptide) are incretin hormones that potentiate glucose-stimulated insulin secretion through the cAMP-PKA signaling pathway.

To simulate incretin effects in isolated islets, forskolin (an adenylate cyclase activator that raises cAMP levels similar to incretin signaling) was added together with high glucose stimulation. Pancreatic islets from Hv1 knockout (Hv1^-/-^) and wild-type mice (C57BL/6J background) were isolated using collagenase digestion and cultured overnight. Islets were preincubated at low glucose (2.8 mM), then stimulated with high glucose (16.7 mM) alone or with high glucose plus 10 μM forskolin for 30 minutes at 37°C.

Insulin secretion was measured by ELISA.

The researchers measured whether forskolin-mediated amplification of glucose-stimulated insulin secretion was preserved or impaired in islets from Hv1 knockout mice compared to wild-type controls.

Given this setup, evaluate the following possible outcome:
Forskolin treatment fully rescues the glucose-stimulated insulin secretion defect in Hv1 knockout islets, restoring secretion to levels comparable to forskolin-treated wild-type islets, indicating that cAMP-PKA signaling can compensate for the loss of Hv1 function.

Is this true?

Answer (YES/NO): NO